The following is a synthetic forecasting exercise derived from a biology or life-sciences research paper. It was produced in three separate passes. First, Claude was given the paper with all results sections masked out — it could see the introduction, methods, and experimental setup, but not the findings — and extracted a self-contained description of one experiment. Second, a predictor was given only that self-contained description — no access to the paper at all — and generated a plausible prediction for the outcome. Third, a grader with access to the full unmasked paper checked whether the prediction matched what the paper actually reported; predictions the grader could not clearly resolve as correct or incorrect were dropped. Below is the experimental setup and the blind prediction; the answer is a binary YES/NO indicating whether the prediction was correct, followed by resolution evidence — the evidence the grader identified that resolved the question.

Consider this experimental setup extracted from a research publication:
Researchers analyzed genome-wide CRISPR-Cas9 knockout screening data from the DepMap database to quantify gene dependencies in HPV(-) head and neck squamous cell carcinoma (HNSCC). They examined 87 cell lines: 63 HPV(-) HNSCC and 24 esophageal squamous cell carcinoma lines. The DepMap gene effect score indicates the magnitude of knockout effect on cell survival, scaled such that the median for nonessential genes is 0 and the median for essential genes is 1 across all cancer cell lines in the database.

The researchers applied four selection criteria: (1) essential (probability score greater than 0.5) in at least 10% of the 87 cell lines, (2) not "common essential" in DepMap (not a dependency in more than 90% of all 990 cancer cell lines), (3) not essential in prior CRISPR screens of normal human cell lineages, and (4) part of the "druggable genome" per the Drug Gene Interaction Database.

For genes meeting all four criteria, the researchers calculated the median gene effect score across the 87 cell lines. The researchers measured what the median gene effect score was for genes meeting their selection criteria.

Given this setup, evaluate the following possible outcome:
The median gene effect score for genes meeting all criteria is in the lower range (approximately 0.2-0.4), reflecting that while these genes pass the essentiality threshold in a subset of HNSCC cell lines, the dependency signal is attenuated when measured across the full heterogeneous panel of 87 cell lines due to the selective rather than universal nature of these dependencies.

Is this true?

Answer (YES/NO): NO